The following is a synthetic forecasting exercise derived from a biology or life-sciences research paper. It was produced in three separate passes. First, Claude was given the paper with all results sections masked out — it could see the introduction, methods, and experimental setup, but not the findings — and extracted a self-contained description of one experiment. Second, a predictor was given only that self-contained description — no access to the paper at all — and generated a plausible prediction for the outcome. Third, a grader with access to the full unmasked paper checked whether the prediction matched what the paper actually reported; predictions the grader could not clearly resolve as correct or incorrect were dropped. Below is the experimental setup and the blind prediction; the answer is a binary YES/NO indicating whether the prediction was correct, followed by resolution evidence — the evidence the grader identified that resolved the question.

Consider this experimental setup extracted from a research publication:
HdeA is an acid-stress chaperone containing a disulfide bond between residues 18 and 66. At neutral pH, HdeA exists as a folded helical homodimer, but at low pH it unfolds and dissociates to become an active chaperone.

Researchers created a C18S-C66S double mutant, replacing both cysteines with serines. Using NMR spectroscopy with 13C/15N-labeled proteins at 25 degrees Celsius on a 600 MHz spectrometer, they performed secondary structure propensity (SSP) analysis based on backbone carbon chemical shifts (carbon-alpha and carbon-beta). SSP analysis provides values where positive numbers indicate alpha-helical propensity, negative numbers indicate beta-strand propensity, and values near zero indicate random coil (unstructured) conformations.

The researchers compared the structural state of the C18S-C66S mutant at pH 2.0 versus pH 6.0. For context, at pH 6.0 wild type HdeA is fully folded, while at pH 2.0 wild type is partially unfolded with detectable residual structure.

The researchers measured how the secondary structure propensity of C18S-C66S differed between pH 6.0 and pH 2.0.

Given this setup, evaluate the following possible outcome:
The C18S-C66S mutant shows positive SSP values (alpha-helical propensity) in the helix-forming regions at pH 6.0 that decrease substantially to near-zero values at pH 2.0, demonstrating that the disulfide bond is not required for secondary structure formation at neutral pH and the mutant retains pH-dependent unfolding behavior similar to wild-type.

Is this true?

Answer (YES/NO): NO